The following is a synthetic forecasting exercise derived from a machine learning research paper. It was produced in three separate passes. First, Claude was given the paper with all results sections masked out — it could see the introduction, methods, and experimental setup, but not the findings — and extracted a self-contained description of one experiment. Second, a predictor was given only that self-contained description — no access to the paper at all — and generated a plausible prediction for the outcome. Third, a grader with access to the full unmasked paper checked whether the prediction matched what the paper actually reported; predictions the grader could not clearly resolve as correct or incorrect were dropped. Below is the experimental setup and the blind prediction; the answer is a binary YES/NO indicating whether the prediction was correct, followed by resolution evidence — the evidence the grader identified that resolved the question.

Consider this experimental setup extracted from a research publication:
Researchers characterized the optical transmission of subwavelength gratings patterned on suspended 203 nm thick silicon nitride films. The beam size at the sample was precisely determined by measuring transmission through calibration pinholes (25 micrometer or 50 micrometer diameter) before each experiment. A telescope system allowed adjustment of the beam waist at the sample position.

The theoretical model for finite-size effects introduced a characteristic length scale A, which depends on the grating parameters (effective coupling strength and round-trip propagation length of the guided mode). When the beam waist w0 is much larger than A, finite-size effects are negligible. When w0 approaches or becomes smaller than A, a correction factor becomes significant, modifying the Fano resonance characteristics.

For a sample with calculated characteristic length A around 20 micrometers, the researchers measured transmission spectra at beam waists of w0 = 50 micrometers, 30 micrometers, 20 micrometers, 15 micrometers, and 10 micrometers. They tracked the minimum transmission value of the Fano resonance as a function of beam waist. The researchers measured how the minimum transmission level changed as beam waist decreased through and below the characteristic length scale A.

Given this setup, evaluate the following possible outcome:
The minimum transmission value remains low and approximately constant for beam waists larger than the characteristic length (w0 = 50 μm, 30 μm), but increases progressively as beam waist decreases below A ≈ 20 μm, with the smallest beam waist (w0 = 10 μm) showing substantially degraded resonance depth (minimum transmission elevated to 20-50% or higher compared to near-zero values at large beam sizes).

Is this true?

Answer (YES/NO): NO